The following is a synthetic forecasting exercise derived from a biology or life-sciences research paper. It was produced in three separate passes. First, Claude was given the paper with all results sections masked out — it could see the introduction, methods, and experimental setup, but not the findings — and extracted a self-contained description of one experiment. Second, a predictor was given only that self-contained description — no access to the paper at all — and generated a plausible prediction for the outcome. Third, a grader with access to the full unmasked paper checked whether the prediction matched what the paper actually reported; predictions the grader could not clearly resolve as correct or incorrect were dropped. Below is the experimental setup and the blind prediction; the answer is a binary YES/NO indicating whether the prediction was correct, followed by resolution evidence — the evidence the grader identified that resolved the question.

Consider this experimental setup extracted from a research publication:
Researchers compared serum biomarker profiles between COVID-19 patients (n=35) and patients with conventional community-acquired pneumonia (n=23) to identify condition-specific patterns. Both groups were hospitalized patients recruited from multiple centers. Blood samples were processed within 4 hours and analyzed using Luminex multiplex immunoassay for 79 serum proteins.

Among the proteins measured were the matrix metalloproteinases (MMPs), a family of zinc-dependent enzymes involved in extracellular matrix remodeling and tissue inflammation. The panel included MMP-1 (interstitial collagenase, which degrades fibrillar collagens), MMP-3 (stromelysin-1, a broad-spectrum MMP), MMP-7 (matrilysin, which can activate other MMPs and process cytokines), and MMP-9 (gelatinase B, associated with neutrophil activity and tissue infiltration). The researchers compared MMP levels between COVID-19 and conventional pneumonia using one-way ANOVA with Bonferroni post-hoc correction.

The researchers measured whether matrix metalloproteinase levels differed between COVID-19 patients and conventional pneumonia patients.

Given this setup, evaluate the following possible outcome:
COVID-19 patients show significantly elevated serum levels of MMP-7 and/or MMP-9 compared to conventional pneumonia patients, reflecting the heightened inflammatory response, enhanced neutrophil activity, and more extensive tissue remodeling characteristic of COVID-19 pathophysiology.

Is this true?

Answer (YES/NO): YES